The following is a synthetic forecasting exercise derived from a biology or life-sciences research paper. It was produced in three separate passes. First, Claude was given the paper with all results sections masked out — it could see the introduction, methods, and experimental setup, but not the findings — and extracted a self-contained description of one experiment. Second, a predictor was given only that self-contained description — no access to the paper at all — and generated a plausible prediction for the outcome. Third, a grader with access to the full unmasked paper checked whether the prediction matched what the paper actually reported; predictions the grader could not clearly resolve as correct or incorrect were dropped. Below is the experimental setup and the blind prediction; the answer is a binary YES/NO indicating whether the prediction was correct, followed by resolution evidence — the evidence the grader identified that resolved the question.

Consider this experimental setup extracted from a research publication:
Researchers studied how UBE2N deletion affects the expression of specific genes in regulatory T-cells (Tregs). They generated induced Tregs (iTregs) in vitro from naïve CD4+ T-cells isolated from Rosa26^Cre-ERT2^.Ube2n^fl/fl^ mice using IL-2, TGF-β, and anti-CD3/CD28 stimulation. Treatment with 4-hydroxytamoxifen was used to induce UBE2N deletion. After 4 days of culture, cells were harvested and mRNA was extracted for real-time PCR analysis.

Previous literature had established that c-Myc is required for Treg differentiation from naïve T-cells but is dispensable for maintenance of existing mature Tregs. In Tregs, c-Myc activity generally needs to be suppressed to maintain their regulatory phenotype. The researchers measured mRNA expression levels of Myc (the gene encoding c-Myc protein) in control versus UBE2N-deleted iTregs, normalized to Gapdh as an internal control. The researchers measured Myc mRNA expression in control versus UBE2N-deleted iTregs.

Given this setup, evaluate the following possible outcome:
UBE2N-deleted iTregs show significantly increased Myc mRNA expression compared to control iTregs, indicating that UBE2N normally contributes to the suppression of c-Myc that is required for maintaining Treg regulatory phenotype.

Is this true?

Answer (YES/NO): NO